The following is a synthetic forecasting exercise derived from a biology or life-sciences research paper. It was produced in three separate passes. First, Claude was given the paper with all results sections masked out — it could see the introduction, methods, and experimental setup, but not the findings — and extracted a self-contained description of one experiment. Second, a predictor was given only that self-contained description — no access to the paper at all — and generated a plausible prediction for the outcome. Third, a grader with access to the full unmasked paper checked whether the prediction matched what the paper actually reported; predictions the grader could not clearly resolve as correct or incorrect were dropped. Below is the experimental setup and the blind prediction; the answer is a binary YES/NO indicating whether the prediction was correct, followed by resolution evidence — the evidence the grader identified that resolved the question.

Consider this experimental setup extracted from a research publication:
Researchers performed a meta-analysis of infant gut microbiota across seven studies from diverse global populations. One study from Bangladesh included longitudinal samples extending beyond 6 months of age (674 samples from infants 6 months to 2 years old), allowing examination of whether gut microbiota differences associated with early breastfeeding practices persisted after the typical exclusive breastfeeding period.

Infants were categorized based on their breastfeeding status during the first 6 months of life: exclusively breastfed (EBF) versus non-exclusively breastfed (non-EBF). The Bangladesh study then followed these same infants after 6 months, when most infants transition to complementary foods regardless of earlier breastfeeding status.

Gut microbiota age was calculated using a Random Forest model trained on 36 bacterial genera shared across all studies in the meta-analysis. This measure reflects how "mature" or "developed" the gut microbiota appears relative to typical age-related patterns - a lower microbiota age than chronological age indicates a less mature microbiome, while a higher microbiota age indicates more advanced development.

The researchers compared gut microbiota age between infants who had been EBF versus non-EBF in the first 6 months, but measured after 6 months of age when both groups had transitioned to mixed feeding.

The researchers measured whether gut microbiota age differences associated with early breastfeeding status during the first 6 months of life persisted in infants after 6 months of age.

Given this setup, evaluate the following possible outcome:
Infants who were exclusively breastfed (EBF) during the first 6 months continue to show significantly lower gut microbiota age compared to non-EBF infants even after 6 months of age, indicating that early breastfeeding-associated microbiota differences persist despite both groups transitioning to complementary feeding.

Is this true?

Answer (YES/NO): YES